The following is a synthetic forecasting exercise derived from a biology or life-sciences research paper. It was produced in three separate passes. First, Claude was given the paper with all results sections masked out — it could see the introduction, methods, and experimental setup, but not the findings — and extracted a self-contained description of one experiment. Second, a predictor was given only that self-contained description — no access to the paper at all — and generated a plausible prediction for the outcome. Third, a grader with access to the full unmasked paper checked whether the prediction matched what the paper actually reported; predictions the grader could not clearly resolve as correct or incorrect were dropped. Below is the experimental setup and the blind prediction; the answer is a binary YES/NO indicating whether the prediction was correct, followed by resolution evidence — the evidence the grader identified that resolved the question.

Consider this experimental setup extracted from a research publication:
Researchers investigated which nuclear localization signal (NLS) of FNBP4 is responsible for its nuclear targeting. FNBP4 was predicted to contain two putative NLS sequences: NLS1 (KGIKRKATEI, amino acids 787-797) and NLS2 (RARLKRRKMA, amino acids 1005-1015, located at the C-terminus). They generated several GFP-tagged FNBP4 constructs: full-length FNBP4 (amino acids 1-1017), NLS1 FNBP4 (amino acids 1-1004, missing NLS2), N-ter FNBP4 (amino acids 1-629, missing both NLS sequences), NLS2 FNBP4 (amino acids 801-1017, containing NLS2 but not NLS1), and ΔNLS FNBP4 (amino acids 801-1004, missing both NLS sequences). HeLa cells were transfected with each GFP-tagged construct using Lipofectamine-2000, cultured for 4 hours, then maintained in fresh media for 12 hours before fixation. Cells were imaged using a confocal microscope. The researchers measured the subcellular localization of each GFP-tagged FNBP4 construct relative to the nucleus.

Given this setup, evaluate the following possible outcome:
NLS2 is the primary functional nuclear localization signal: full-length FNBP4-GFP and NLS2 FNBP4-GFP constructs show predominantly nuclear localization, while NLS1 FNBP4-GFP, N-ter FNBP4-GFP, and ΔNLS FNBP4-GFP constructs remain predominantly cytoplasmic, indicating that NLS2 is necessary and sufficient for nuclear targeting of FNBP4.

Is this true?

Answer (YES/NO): NO